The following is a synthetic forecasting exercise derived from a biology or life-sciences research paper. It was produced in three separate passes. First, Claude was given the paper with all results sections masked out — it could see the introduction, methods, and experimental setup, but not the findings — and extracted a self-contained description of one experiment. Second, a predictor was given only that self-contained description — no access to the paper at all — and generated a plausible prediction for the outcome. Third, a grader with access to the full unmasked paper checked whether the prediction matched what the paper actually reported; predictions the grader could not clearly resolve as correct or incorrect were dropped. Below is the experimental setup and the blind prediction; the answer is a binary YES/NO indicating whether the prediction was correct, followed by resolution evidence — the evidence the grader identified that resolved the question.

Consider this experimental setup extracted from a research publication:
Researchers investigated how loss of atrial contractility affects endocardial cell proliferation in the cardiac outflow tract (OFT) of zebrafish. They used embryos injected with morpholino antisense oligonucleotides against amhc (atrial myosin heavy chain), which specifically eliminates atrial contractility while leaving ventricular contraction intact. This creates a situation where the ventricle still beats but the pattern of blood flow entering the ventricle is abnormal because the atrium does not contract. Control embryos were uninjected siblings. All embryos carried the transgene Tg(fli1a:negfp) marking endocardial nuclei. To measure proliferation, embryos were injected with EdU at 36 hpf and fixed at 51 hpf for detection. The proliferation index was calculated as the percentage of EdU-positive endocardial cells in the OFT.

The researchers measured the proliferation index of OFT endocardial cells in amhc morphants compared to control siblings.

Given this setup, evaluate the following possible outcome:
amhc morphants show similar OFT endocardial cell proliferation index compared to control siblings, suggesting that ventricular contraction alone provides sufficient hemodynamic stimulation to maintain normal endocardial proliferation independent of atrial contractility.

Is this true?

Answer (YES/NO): YES